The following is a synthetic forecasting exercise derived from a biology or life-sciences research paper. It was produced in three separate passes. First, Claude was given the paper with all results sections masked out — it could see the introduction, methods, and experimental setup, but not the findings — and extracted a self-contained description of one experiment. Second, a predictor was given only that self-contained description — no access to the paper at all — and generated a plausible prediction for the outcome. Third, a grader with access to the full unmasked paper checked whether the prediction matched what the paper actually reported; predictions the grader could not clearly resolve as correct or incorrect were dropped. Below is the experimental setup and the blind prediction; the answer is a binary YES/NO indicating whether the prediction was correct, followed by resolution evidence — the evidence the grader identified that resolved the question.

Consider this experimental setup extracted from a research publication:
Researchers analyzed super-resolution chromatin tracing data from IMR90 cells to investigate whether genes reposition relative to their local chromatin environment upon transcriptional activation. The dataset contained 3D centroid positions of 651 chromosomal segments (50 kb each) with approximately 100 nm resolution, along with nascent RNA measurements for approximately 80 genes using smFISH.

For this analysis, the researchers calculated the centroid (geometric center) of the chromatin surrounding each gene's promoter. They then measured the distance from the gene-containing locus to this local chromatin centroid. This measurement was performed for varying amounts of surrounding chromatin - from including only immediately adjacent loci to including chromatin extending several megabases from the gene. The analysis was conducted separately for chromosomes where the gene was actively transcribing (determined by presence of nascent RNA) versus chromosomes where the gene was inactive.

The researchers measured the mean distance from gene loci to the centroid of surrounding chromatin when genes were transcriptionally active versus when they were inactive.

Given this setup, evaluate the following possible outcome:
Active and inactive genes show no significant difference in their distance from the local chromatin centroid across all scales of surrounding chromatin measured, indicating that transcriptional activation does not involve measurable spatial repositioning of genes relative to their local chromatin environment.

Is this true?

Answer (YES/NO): NO